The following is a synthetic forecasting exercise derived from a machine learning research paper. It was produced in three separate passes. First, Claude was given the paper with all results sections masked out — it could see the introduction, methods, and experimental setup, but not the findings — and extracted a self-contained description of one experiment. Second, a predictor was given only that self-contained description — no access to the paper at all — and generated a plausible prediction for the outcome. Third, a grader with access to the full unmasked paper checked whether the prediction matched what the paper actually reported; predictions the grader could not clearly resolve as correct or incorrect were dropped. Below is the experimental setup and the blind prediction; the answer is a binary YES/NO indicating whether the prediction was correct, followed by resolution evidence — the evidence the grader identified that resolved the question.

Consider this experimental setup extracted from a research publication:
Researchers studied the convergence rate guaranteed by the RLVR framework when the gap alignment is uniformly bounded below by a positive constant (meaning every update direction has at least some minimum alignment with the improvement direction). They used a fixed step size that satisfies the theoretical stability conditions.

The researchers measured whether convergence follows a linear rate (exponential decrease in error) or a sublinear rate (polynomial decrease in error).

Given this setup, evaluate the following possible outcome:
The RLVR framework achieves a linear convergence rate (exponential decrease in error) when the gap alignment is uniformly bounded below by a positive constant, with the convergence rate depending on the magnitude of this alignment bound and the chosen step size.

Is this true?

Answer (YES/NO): YES